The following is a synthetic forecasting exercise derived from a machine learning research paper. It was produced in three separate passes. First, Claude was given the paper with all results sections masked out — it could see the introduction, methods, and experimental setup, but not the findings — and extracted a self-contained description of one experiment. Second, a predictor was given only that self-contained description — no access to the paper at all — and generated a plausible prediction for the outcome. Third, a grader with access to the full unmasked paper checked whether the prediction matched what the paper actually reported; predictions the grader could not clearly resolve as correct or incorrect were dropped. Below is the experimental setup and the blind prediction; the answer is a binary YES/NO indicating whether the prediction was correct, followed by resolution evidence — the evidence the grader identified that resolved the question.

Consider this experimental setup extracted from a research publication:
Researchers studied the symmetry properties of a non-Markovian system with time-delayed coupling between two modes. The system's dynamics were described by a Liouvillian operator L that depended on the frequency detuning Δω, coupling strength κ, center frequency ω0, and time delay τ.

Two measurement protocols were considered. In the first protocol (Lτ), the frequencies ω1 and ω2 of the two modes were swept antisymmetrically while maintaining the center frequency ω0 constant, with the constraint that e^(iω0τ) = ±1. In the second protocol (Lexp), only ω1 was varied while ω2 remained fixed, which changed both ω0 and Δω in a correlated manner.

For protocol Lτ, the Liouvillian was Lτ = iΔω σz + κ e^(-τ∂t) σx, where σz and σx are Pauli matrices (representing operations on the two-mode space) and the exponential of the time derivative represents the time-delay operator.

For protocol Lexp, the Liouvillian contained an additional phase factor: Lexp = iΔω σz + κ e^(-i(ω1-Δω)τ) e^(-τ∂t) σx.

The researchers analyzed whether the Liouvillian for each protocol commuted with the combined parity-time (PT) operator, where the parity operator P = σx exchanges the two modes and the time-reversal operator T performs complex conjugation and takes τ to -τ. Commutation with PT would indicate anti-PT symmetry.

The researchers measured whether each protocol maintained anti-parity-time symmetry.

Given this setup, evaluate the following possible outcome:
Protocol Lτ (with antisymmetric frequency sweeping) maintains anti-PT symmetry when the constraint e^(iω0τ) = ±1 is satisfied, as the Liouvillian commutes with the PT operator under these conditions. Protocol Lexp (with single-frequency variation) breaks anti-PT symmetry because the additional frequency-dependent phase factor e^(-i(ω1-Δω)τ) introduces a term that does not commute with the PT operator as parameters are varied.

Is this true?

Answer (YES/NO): YES